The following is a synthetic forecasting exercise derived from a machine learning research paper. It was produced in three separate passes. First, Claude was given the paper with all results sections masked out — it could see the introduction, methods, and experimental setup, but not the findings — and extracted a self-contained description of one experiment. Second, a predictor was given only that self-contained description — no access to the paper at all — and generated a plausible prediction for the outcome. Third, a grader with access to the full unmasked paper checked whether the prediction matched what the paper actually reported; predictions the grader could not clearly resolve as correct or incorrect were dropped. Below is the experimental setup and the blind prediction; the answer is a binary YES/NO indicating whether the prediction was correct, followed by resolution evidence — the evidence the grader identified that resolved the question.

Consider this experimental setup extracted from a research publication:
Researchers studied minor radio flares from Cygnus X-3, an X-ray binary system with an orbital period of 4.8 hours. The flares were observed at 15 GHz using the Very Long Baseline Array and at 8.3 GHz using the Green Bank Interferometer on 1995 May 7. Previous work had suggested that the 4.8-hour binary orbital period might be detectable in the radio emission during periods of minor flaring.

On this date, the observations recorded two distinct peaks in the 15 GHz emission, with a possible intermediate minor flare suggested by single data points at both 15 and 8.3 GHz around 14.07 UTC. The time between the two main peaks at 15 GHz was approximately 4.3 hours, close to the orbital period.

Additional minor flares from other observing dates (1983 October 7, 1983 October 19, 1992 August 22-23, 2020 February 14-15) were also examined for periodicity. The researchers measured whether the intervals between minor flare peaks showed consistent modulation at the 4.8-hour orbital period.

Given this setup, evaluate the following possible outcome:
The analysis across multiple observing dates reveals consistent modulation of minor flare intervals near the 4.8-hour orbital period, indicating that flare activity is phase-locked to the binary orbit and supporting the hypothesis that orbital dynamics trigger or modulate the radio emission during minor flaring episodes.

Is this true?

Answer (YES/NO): NO